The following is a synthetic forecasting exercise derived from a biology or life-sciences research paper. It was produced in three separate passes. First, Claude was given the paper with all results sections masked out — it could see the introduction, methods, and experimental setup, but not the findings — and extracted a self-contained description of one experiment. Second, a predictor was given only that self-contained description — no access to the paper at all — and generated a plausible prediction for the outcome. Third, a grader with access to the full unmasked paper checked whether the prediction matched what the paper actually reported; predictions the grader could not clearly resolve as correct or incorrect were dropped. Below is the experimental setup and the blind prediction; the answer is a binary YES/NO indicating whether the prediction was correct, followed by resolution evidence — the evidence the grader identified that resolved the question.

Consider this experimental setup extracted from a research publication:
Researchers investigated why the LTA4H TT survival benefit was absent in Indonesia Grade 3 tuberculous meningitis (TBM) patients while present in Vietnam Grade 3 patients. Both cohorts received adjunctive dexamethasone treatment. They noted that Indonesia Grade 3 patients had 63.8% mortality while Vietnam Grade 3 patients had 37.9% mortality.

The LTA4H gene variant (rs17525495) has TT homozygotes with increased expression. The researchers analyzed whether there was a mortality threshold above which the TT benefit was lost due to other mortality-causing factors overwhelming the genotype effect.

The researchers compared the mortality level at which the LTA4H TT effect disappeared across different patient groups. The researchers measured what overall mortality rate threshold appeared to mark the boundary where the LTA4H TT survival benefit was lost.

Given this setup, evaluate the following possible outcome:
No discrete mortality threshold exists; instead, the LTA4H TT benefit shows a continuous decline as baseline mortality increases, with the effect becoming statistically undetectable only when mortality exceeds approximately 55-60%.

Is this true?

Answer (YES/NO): NO